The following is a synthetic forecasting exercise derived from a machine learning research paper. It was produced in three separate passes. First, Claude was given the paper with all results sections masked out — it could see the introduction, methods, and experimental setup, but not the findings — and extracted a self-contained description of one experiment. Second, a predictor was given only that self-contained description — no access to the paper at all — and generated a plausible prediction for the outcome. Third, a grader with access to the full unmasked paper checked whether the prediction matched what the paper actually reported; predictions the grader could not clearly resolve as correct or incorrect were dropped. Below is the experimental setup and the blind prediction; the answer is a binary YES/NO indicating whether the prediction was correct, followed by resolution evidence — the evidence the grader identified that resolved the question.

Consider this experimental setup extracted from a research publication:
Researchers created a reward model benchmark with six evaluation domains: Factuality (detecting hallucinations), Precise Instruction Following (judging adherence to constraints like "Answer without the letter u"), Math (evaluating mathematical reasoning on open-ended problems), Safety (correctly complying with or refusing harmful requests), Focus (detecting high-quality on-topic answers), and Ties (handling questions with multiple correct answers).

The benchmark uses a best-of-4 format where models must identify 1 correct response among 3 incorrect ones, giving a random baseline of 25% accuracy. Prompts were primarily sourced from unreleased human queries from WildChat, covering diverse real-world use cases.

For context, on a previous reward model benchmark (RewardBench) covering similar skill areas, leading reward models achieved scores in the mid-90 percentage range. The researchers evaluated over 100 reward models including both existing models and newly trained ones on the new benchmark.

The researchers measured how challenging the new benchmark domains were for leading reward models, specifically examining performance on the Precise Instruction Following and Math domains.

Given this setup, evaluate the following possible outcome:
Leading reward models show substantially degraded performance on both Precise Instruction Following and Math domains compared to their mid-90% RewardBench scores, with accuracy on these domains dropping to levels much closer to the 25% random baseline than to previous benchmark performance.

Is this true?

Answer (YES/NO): NO